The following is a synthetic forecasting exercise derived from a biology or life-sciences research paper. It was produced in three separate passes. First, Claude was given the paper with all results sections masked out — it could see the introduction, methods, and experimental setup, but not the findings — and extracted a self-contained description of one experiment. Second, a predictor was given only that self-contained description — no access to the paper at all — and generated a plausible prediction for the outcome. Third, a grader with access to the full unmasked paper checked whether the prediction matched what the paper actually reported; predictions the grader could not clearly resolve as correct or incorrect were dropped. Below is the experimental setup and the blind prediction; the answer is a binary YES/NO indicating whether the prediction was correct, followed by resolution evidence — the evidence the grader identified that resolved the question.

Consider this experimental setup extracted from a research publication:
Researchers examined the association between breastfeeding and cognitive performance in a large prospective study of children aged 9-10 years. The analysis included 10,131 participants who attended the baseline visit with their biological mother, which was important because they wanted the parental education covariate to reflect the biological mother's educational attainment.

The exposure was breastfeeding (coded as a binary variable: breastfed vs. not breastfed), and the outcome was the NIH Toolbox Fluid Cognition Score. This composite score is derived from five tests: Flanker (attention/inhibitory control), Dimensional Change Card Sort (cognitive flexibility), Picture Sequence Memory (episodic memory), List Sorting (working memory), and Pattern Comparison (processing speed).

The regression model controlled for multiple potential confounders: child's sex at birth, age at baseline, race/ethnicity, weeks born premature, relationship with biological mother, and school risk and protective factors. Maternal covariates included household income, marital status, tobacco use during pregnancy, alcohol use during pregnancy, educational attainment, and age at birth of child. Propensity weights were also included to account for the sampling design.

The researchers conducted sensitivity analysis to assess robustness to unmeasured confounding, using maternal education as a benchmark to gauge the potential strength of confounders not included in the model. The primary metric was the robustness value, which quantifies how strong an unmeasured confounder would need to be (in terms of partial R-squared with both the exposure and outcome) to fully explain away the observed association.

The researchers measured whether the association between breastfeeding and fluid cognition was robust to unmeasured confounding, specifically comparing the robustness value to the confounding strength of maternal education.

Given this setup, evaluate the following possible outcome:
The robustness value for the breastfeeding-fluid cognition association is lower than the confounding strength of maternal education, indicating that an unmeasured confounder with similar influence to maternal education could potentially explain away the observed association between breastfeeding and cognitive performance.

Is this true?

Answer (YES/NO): NO